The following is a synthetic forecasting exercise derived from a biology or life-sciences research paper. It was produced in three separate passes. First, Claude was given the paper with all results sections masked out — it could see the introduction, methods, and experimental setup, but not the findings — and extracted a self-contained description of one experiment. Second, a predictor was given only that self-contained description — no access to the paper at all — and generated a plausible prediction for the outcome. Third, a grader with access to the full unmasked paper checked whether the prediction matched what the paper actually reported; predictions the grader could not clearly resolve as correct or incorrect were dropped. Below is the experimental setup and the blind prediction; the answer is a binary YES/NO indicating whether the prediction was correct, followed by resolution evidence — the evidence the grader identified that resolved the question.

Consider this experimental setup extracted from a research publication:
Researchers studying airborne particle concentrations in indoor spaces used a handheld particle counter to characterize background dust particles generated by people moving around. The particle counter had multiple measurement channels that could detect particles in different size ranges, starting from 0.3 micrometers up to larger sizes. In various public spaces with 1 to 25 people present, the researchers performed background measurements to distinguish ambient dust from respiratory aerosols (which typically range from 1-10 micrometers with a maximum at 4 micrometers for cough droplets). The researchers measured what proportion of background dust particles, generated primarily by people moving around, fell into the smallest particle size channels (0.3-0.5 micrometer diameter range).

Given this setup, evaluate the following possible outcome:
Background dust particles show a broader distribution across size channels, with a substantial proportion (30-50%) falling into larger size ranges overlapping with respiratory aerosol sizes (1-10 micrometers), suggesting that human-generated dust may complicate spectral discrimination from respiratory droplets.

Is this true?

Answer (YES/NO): NO